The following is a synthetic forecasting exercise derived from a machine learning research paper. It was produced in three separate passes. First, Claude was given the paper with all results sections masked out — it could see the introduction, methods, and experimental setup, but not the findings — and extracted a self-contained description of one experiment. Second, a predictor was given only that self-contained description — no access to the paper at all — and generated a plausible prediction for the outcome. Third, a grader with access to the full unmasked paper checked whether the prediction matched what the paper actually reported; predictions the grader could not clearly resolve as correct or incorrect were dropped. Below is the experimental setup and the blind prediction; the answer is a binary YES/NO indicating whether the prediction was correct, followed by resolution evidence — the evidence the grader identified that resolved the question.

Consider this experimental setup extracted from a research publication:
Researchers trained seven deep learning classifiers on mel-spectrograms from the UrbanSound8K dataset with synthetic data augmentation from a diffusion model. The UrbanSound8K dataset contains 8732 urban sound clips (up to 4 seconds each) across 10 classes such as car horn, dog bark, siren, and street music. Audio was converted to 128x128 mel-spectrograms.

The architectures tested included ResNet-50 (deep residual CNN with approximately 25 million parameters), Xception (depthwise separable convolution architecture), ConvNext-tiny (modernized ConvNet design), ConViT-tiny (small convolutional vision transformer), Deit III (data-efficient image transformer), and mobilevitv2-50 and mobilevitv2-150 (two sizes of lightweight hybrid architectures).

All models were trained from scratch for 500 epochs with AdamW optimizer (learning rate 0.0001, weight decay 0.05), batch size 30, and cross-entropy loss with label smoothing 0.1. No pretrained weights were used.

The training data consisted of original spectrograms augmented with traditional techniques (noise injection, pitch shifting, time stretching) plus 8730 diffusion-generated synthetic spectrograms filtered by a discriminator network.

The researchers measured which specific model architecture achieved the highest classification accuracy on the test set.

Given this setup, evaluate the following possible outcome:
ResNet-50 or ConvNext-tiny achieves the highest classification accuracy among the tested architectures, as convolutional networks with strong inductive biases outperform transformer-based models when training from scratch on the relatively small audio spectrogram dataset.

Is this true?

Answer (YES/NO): NO